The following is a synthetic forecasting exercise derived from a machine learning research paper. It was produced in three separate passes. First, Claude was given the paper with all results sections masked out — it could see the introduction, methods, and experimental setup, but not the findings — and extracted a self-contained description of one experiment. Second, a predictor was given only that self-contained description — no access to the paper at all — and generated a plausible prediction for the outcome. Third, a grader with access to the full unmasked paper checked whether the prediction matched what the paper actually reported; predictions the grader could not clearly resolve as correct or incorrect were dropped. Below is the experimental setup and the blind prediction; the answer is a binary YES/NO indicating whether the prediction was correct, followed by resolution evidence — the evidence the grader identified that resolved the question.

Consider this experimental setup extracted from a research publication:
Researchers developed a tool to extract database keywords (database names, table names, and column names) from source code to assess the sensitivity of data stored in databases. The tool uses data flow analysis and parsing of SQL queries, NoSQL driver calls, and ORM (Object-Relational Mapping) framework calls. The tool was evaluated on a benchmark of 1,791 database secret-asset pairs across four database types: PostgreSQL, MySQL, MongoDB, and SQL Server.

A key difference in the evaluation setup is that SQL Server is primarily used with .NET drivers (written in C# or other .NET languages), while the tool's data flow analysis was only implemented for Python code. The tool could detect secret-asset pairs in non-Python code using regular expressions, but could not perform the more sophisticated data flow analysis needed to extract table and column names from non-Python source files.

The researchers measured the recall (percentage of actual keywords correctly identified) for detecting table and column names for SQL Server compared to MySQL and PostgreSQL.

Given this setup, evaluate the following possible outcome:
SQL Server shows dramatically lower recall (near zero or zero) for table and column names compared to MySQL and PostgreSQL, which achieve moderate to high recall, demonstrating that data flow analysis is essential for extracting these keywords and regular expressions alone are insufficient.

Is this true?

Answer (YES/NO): NO